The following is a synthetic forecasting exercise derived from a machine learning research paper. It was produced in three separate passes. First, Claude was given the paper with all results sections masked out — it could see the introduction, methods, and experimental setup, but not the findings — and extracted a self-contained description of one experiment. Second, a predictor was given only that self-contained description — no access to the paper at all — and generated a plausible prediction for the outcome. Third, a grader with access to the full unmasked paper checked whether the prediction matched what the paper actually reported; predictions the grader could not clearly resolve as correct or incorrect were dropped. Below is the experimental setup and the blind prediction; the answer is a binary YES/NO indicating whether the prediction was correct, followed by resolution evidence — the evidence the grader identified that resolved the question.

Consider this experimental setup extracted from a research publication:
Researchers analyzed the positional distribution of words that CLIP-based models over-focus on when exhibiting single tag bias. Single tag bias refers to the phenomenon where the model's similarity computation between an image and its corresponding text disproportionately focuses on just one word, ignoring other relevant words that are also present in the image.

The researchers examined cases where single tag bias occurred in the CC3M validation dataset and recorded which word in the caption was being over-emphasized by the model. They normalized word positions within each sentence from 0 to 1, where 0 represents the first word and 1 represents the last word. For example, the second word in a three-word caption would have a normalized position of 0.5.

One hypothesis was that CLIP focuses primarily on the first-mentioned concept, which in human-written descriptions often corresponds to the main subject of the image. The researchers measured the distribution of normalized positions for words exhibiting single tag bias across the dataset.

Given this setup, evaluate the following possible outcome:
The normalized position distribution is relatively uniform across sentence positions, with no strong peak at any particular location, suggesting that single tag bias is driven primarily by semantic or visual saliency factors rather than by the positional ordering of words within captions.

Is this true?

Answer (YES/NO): NO